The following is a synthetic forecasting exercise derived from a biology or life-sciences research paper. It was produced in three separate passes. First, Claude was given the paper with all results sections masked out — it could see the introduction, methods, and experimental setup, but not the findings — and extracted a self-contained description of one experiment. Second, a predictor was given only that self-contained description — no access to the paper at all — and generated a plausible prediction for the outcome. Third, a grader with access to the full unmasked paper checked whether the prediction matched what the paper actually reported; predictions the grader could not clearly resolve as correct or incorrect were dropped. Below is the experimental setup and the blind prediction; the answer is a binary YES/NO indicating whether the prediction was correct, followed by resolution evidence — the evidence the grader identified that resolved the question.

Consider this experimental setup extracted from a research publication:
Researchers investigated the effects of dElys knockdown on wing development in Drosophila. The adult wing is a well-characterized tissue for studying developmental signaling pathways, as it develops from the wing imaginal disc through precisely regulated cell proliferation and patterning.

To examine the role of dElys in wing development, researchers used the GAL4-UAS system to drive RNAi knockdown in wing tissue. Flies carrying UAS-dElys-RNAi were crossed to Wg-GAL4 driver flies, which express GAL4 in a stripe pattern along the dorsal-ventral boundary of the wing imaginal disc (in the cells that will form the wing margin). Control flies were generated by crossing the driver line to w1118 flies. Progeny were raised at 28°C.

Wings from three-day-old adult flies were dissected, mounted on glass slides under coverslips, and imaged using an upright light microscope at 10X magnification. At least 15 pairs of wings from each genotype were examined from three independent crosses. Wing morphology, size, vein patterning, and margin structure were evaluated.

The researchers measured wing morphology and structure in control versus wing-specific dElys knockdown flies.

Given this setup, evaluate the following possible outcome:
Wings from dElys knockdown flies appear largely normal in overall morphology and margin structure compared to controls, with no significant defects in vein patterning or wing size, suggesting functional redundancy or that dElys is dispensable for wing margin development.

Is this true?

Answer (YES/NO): NO